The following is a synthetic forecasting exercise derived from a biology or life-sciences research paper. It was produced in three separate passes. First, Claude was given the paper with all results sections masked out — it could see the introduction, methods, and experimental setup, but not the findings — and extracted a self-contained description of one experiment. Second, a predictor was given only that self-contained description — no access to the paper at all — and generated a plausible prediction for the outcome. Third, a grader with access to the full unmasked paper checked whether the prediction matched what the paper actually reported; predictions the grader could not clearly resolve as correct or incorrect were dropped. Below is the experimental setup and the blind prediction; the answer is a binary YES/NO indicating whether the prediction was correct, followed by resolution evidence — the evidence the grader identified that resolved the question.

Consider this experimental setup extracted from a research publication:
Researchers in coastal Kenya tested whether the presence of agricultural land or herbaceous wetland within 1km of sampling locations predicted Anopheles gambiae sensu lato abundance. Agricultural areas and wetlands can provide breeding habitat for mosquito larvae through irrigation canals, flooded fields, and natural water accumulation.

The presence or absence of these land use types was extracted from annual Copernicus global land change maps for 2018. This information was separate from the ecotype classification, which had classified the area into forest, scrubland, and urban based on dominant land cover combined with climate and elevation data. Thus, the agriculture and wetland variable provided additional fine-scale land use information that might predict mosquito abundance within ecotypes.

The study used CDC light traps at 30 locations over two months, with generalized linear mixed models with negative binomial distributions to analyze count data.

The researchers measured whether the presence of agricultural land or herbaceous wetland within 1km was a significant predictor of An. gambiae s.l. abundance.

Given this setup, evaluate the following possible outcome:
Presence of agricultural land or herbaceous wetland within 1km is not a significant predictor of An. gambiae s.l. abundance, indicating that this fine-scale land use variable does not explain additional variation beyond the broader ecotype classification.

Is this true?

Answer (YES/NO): NO